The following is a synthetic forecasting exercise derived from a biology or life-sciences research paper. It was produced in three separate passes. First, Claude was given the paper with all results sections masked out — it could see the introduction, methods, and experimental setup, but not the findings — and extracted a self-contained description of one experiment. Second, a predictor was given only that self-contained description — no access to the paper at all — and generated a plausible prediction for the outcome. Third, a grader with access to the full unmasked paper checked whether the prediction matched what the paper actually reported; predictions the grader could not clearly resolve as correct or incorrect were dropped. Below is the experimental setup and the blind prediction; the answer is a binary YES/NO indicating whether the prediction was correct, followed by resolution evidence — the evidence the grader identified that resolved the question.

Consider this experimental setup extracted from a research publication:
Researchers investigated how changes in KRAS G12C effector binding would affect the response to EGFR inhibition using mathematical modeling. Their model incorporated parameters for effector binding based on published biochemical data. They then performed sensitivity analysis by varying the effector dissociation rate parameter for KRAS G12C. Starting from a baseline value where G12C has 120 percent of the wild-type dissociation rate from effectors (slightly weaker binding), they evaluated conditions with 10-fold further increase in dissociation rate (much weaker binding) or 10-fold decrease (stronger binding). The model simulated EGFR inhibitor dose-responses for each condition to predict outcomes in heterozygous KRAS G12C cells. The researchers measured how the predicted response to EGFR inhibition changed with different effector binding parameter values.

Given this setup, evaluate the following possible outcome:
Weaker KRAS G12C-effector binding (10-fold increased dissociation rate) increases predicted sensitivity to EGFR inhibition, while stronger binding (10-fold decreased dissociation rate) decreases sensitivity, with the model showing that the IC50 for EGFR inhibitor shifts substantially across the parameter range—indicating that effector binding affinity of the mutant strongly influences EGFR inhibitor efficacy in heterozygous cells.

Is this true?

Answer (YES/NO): NO